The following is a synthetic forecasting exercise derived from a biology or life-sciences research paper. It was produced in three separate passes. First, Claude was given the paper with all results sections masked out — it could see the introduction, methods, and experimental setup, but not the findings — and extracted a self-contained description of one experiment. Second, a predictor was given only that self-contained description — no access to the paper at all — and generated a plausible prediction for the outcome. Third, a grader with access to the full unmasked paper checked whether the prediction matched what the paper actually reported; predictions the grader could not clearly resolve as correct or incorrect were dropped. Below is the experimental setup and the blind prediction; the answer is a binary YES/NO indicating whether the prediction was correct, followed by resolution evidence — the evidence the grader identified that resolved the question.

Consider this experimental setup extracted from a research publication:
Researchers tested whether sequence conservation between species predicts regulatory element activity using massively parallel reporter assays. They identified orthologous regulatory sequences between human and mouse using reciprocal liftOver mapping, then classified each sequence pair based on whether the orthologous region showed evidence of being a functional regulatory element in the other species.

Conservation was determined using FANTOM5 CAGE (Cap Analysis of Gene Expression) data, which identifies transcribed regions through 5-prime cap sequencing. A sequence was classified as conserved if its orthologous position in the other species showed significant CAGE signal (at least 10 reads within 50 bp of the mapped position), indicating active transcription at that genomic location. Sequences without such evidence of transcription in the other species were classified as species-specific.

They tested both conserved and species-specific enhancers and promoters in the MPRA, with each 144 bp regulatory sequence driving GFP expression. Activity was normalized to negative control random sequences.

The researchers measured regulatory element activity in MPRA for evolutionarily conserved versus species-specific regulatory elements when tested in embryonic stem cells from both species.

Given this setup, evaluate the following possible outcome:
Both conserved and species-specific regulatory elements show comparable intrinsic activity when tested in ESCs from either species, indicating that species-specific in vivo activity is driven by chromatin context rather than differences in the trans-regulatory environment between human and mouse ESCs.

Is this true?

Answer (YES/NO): NO